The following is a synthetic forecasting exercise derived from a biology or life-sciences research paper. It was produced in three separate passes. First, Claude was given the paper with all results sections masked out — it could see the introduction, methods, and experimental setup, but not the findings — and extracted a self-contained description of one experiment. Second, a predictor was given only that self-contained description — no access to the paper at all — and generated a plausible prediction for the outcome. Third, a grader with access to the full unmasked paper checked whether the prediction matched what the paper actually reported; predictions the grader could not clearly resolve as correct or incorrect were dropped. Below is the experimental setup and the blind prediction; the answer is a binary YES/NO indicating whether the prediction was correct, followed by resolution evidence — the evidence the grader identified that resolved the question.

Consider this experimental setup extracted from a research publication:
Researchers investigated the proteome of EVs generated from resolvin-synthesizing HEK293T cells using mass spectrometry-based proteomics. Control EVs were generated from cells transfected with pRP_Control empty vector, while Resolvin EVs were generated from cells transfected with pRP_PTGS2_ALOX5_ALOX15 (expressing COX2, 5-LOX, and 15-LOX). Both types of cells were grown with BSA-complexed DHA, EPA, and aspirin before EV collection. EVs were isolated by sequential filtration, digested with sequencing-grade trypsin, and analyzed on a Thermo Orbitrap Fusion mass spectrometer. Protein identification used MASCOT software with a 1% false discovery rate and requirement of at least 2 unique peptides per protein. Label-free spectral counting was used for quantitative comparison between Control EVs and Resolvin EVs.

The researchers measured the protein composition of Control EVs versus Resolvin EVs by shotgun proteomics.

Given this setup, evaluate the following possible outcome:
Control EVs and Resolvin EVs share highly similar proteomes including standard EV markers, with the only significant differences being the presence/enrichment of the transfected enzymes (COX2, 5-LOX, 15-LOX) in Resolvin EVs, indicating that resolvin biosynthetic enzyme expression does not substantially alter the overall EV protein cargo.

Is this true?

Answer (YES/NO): NO